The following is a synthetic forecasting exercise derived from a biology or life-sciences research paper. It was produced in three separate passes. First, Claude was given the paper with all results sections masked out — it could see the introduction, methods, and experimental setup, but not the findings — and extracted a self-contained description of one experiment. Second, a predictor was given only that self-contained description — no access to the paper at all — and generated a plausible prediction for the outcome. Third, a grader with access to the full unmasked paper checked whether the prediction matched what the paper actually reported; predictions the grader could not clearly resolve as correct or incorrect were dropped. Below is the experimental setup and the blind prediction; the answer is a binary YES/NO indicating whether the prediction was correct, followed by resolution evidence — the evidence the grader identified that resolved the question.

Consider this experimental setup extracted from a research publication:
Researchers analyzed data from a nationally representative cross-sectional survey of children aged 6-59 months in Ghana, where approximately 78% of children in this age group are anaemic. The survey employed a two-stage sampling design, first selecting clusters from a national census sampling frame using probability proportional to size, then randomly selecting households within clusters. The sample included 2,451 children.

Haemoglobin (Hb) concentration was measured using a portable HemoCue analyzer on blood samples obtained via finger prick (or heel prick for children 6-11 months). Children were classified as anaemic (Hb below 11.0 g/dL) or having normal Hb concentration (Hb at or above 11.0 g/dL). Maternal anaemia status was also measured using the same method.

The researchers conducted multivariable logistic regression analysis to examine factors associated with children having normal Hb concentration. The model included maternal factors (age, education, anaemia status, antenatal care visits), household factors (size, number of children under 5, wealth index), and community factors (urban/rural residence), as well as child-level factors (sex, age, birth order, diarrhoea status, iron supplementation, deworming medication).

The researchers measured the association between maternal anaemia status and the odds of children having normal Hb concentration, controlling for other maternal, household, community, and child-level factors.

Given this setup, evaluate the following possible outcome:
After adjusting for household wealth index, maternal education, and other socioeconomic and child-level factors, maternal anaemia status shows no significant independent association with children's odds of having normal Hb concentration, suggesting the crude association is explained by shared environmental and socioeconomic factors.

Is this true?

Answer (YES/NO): NO